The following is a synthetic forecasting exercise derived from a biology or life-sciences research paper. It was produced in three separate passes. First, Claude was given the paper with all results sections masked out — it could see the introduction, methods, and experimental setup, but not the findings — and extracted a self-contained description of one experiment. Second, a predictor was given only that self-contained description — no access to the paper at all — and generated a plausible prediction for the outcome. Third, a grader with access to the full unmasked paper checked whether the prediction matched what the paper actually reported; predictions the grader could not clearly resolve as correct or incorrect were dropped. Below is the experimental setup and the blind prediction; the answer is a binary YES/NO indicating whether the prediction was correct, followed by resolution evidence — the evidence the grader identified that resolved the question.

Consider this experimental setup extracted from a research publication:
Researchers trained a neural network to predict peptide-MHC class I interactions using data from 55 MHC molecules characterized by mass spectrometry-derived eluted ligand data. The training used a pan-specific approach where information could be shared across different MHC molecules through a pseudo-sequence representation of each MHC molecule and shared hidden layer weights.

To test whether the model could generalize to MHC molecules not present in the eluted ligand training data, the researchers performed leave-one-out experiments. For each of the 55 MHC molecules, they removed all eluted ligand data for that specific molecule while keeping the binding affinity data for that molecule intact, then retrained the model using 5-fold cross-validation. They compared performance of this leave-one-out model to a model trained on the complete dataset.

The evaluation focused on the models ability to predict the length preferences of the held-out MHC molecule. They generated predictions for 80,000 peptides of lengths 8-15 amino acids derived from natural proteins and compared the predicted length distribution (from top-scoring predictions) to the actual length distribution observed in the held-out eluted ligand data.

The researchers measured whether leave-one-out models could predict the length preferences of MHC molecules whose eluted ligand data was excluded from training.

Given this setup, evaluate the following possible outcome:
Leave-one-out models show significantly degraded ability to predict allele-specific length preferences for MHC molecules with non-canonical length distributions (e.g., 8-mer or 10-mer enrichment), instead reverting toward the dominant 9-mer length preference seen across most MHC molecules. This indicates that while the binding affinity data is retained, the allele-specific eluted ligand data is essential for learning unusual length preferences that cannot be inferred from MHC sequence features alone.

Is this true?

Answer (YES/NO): NO